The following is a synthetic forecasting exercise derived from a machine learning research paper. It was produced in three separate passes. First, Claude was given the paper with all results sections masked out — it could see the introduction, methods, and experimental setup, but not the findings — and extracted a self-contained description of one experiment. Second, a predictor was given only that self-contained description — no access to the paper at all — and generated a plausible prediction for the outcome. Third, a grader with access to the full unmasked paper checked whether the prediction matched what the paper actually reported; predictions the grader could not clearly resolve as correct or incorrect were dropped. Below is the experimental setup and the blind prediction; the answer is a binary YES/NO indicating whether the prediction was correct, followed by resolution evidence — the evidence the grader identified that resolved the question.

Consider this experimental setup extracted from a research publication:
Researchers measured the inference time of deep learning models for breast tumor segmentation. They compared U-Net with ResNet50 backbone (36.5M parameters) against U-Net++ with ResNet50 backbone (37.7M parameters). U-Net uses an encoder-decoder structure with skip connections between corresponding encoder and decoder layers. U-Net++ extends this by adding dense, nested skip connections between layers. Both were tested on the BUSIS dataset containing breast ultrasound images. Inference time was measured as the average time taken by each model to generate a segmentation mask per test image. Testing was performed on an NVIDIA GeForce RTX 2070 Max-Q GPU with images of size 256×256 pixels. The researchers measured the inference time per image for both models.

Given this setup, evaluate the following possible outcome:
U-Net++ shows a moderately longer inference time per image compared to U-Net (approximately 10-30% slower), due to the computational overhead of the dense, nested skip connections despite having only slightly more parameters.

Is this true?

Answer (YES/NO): NO